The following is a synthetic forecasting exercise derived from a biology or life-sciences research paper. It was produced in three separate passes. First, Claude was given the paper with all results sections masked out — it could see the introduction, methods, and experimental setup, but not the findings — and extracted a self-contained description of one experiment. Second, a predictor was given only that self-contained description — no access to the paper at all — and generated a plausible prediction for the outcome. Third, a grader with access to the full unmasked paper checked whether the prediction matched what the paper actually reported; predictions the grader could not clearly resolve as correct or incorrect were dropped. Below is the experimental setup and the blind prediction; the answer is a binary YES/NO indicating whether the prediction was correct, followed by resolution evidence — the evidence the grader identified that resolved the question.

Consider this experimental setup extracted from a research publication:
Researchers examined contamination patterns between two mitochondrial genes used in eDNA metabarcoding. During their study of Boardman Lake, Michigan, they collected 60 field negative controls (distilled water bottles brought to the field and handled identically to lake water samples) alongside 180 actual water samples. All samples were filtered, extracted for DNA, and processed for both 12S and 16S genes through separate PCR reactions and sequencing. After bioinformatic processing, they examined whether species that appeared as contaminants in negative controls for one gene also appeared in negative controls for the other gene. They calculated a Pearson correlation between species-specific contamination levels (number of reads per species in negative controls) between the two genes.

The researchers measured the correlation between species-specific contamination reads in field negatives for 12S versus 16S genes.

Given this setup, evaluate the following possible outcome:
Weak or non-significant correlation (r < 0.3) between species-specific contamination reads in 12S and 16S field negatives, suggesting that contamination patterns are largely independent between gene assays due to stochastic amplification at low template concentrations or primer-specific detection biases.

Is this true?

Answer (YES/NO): NO